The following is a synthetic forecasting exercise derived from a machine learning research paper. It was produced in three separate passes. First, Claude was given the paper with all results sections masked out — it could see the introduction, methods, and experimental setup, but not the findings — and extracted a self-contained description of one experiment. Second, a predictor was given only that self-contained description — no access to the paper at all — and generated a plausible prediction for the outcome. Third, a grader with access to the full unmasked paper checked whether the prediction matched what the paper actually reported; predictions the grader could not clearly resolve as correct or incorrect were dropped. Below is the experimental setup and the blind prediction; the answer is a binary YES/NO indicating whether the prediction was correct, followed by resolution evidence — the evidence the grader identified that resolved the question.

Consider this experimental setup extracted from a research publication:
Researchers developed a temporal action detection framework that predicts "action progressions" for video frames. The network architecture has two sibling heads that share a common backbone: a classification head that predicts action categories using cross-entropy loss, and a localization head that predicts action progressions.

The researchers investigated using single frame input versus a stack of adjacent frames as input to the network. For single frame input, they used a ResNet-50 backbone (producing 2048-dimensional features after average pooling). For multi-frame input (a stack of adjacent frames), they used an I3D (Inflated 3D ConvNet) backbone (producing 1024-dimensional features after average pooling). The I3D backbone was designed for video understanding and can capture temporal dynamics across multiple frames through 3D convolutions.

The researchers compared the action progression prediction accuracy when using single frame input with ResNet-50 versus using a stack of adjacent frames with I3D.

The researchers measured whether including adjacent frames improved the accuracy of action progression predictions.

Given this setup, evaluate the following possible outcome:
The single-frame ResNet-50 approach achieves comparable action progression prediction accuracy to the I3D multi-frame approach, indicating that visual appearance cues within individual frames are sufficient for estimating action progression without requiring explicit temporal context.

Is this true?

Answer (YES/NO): NO